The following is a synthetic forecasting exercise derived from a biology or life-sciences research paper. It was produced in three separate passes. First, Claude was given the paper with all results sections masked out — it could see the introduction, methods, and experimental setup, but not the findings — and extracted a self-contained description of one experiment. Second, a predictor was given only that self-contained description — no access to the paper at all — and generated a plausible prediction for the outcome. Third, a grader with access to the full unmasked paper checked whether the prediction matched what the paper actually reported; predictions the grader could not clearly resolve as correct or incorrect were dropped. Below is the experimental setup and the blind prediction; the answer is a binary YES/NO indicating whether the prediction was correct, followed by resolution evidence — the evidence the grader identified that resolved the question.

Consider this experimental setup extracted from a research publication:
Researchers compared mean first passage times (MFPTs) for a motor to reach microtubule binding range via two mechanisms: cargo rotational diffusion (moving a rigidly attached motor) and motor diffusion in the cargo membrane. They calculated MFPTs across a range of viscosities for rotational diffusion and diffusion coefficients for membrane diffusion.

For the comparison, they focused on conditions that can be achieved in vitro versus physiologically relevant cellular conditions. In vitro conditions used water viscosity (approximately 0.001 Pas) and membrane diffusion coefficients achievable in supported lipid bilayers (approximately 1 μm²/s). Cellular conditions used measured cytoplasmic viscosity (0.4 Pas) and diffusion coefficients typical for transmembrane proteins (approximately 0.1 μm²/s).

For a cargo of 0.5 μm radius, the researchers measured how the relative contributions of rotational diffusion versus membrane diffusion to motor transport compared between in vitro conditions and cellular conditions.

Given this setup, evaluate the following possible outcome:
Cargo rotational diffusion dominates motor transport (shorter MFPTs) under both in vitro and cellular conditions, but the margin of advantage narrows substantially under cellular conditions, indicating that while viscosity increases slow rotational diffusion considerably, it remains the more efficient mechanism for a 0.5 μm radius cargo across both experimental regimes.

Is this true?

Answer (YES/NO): NO